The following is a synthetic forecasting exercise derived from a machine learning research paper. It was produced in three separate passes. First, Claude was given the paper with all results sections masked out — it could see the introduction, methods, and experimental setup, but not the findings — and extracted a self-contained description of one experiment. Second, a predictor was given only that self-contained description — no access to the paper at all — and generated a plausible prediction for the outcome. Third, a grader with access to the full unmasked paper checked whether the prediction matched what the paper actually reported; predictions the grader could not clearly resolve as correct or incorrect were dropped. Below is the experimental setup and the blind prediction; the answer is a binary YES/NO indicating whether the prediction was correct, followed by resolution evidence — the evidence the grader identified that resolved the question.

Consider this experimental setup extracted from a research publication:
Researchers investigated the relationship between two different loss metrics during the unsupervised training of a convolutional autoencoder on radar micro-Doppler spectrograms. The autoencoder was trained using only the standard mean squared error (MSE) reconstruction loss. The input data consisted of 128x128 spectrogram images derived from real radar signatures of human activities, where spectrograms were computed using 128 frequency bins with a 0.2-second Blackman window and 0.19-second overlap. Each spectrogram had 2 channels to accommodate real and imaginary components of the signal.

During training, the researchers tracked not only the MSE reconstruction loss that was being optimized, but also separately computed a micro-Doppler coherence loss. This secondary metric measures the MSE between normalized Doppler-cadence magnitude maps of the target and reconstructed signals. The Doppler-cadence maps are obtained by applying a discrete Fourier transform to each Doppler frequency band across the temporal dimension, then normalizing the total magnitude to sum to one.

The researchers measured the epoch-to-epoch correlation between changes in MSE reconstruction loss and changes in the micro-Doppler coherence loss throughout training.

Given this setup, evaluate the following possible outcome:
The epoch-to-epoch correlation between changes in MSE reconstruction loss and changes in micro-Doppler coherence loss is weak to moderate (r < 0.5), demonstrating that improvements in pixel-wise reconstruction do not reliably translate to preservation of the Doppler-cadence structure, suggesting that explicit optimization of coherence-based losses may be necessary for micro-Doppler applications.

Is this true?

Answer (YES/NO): YES